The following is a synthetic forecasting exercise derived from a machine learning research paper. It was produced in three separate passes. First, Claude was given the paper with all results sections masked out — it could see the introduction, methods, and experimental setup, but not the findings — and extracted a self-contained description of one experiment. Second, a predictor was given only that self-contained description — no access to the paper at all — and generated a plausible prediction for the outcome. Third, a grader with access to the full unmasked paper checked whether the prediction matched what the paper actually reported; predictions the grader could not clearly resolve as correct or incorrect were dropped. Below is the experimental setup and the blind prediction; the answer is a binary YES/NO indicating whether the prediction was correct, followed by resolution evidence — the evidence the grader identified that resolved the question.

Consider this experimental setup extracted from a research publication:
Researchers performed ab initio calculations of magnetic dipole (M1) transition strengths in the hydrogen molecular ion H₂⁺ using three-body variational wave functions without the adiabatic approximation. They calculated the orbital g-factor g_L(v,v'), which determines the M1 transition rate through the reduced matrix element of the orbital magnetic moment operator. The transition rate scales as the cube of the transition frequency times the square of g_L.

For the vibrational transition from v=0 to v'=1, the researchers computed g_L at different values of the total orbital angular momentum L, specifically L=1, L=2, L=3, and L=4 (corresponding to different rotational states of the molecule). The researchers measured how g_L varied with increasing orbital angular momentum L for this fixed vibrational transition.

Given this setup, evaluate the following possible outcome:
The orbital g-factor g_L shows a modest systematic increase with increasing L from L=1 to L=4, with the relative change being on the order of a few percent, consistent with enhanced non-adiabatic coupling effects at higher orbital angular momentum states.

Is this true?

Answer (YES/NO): NO